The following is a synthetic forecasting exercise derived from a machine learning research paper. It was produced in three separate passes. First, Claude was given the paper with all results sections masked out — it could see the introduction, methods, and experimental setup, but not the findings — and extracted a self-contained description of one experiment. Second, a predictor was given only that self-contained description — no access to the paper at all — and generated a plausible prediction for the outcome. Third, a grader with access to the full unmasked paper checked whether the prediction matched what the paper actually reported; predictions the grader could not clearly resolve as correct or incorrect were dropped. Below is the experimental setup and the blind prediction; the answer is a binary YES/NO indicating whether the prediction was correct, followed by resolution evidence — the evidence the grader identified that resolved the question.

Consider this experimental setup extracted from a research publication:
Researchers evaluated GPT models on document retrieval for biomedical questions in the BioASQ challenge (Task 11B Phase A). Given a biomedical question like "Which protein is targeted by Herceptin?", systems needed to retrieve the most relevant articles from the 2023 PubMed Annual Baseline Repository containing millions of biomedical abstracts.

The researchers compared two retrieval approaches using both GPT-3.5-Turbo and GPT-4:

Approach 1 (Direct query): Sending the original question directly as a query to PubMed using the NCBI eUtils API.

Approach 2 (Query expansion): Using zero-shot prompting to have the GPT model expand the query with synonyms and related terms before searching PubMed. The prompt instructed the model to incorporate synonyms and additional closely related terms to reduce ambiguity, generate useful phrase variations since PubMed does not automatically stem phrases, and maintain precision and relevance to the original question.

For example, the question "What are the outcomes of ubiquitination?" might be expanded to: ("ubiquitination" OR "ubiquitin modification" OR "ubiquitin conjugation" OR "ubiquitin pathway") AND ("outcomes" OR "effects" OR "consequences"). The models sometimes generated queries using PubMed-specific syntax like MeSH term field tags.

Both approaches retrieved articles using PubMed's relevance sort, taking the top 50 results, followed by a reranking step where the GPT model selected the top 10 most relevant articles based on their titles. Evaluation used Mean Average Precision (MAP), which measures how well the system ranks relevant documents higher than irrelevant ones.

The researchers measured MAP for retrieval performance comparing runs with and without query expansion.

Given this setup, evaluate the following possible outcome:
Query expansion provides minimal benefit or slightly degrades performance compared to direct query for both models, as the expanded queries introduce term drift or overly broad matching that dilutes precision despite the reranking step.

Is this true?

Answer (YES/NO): NO